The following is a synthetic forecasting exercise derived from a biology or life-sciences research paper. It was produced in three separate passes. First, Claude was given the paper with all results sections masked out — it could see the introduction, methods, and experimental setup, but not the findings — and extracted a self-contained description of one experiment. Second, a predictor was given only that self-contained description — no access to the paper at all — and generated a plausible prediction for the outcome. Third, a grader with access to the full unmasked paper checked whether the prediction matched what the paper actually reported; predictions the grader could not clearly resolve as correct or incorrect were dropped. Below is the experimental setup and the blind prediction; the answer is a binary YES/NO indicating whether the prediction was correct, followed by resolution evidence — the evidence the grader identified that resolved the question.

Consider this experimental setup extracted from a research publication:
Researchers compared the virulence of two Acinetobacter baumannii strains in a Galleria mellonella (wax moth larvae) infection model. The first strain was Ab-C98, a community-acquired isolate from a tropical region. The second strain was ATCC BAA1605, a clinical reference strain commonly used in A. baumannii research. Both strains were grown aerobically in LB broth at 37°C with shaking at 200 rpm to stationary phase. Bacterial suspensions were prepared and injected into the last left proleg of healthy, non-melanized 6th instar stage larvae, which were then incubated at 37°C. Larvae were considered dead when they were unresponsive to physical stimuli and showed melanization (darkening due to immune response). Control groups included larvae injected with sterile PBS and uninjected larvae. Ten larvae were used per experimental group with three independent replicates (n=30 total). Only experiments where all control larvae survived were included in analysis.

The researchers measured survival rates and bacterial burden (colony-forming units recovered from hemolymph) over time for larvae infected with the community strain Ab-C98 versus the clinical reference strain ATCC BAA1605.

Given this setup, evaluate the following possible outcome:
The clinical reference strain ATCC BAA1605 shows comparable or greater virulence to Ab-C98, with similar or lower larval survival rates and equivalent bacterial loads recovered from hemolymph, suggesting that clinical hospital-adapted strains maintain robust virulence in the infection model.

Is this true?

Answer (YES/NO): NO